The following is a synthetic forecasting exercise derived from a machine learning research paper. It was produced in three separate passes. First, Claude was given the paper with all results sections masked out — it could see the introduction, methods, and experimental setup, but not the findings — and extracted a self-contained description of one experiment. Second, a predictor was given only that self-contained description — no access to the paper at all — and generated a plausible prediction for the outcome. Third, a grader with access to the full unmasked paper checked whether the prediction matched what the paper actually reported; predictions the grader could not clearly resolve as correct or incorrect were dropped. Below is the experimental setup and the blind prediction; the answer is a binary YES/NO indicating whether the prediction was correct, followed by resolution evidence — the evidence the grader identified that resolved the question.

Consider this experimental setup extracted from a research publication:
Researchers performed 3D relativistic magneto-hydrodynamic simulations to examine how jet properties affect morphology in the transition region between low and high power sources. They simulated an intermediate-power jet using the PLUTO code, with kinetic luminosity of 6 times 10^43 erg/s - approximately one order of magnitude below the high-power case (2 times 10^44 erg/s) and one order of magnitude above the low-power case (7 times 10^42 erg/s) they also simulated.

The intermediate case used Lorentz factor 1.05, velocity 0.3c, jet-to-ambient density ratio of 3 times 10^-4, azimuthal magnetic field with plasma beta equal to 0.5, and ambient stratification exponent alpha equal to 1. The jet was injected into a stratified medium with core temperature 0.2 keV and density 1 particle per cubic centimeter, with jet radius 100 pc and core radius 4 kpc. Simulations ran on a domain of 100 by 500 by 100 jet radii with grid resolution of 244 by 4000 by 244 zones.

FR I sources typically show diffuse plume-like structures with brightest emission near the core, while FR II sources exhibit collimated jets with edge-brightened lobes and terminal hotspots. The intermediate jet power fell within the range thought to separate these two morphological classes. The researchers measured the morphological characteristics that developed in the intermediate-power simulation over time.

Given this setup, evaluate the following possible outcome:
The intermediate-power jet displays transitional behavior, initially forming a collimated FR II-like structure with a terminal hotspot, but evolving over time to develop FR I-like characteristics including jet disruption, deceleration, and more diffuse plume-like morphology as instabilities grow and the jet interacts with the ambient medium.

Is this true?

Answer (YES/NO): NO